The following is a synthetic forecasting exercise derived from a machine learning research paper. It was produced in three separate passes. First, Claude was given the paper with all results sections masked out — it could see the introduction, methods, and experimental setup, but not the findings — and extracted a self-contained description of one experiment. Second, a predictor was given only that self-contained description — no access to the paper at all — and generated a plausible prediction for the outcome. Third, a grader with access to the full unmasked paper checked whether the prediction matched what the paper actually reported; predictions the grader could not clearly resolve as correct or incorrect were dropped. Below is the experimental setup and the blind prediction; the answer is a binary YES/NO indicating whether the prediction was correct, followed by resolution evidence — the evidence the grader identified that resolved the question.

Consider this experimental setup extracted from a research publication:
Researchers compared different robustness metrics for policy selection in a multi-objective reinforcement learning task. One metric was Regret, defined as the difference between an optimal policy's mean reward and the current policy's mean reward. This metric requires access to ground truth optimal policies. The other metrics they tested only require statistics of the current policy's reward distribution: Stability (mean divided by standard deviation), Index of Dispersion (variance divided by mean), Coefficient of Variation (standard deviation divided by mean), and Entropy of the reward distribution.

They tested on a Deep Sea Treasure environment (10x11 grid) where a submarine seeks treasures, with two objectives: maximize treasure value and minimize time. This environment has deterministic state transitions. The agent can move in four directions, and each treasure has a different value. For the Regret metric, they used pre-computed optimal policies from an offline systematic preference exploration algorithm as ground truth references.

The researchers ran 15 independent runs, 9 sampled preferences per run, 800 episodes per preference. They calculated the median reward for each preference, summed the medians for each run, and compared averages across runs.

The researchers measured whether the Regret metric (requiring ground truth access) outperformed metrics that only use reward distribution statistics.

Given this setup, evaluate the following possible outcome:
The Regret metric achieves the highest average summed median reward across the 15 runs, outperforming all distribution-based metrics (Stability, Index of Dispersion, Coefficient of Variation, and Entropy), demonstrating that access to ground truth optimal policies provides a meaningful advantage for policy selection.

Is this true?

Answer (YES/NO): YES